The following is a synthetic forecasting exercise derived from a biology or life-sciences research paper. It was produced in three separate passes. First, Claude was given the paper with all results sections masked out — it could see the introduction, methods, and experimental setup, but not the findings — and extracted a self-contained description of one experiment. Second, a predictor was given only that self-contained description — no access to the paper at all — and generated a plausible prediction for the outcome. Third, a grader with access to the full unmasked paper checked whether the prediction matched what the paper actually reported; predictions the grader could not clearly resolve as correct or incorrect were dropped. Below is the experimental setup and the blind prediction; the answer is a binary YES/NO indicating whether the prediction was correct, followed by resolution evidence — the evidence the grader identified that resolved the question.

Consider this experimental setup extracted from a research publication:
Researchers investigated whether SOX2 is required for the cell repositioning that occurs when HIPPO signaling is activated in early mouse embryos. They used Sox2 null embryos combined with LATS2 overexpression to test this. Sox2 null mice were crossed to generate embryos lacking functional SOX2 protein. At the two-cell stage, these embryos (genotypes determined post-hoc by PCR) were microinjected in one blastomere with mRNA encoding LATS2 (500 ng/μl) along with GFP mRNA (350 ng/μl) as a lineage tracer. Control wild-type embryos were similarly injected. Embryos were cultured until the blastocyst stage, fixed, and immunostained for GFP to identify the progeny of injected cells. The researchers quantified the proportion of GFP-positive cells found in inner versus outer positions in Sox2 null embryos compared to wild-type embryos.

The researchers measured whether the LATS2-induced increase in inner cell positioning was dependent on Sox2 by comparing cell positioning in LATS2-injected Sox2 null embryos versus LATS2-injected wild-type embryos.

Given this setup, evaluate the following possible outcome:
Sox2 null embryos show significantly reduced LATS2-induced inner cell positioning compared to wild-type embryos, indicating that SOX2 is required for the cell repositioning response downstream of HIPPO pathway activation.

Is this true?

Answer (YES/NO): NO